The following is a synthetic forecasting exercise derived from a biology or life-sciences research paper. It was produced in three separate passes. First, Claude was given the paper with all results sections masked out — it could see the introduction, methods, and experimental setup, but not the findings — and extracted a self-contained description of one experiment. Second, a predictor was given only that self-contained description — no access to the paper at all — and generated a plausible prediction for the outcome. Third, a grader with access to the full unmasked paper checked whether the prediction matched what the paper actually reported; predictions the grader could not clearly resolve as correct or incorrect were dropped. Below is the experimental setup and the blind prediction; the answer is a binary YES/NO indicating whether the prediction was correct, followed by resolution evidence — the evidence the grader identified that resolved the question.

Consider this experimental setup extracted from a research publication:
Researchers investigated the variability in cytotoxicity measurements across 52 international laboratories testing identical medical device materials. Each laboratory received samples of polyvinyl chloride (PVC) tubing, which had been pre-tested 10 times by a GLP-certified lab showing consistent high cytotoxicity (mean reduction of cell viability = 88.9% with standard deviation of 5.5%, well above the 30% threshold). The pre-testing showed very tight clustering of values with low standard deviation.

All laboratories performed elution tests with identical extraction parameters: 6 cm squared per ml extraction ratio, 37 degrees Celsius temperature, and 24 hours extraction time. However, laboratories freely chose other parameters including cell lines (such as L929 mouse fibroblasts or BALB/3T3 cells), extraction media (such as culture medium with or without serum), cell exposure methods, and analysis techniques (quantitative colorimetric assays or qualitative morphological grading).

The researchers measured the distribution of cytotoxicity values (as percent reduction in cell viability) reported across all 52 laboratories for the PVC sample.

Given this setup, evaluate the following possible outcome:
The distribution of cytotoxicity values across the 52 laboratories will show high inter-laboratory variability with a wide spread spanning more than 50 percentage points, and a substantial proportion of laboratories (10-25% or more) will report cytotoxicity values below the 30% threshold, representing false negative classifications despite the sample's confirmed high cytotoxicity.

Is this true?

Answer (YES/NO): YES